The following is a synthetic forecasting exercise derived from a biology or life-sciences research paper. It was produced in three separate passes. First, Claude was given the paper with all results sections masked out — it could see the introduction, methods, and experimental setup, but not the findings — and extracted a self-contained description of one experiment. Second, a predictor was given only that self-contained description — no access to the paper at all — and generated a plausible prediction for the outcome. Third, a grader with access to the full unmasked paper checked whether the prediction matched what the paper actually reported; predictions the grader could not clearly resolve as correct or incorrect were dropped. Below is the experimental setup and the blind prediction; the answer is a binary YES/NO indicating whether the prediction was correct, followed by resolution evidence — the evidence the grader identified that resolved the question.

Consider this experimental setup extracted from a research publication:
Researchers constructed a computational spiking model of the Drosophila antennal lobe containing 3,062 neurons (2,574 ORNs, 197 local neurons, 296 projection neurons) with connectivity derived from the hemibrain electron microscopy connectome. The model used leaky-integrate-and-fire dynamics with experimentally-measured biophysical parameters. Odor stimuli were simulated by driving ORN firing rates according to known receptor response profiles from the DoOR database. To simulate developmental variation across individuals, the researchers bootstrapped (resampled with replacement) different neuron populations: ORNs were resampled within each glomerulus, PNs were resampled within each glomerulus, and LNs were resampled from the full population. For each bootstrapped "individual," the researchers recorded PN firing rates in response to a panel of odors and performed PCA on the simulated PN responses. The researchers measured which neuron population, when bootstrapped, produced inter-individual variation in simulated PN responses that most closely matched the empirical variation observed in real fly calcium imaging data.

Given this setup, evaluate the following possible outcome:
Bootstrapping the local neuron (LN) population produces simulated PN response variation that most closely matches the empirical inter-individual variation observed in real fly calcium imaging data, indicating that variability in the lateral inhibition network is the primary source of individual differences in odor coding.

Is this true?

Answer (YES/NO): NO